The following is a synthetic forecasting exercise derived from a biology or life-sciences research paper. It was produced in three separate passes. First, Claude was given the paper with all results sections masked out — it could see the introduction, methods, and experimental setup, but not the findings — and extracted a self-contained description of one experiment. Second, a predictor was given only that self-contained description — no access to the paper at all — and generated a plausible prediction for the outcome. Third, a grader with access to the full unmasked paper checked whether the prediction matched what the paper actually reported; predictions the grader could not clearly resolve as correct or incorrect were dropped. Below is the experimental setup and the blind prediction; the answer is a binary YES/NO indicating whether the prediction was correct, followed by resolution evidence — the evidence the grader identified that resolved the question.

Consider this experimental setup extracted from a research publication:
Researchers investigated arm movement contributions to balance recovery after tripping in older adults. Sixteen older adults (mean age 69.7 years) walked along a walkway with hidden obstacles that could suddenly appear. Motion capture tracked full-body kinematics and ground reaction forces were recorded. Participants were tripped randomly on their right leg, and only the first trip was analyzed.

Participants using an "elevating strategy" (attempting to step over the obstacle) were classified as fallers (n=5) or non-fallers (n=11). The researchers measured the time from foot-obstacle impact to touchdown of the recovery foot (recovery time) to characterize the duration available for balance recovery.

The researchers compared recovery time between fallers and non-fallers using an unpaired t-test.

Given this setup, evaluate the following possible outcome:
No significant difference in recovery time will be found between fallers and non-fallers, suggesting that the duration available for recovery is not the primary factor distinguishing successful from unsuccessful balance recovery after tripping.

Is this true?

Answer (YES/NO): YES